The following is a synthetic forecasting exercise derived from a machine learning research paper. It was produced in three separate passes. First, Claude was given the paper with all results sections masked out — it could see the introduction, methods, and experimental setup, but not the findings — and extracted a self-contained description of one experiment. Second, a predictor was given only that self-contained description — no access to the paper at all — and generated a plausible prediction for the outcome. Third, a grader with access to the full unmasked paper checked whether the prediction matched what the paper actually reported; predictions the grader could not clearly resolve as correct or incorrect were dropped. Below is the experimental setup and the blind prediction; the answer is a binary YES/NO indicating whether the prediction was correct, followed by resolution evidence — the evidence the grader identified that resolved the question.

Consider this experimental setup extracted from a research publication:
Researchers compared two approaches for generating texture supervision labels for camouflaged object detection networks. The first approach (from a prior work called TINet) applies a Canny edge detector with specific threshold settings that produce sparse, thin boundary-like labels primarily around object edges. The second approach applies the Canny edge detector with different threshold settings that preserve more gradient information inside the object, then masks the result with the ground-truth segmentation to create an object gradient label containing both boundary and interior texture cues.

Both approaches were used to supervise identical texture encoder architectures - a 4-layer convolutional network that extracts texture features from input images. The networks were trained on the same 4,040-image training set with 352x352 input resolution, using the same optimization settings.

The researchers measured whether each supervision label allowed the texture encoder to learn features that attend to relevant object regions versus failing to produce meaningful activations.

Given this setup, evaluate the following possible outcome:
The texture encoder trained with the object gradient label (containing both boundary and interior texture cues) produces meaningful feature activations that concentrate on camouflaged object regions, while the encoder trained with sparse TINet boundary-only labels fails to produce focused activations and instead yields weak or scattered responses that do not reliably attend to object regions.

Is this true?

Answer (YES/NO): YES